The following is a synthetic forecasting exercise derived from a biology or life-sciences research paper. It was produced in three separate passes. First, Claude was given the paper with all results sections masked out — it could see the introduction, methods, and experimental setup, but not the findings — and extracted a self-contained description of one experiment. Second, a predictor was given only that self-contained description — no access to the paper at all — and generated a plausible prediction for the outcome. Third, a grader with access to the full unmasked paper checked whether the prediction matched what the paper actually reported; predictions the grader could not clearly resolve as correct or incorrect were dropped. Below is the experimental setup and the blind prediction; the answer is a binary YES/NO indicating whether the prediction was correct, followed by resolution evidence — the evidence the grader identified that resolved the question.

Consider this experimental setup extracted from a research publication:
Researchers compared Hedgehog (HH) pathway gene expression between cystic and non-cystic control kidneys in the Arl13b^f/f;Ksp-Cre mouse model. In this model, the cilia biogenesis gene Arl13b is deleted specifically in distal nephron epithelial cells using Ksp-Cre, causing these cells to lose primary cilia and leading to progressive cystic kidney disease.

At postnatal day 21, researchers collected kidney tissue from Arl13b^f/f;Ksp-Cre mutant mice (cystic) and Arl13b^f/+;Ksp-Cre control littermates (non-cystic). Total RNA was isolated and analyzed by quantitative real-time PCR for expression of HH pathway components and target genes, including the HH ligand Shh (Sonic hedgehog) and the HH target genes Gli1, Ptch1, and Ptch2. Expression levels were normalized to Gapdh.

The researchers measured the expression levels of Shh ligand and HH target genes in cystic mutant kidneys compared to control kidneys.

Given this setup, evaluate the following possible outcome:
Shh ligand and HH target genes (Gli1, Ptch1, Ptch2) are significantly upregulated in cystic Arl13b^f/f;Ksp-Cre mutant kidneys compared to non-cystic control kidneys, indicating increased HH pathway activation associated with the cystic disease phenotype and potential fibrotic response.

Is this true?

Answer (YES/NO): YES